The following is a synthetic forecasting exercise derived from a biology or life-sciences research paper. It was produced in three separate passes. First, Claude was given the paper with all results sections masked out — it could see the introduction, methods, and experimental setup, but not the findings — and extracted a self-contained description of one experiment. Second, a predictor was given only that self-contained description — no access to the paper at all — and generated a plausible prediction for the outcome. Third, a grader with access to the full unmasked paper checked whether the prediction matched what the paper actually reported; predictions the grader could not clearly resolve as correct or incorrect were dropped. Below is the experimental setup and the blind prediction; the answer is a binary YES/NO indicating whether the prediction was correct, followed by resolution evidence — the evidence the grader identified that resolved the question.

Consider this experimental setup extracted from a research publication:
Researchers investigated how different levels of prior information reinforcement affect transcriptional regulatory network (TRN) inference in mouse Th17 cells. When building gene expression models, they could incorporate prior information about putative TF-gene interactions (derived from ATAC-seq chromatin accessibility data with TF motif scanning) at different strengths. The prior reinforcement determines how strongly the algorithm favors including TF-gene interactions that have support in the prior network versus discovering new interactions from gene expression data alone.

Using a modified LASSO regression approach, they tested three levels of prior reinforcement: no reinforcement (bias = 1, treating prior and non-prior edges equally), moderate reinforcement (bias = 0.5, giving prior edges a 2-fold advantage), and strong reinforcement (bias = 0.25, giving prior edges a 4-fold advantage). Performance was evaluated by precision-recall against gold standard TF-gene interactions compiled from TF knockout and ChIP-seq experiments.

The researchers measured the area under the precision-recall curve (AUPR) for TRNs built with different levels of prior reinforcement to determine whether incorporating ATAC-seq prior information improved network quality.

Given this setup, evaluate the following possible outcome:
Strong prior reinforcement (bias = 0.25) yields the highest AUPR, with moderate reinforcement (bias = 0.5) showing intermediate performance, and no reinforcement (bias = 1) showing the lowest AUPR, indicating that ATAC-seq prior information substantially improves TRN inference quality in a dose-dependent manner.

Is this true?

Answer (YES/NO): NO